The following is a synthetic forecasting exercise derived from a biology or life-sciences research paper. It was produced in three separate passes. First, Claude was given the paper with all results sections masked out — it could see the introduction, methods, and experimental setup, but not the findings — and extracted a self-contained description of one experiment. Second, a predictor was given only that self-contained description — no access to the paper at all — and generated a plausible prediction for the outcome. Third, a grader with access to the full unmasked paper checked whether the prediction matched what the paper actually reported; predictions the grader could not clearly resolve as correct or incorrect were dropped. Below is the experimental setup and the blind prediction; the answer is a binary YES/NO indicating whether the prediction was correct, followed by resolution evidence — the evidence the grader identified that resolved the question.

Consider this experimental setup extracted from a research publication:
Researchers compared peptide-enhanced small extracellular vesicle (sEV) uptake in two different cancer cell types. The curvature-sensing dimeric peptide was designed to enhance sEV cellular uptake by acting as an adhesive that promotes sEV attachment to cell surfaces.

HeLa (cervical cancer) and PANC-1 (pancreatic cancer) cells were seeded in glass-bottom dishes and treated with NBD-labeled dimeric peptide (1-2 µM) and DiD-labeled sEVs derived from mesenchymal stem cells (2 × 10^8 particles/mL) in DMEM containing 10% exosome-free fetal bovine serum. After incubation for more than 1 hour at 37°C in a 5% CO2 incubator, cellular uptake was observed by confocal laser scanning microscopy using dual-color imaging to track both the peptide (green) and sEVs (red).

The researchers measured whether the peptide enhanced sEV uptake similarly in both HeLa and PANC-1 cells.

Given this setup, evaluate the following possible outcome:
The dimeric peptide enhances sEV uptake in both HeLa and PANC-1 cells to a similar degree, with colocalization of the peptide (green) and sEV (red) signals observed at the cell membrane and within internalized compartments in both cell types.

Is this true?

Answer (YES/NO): YES